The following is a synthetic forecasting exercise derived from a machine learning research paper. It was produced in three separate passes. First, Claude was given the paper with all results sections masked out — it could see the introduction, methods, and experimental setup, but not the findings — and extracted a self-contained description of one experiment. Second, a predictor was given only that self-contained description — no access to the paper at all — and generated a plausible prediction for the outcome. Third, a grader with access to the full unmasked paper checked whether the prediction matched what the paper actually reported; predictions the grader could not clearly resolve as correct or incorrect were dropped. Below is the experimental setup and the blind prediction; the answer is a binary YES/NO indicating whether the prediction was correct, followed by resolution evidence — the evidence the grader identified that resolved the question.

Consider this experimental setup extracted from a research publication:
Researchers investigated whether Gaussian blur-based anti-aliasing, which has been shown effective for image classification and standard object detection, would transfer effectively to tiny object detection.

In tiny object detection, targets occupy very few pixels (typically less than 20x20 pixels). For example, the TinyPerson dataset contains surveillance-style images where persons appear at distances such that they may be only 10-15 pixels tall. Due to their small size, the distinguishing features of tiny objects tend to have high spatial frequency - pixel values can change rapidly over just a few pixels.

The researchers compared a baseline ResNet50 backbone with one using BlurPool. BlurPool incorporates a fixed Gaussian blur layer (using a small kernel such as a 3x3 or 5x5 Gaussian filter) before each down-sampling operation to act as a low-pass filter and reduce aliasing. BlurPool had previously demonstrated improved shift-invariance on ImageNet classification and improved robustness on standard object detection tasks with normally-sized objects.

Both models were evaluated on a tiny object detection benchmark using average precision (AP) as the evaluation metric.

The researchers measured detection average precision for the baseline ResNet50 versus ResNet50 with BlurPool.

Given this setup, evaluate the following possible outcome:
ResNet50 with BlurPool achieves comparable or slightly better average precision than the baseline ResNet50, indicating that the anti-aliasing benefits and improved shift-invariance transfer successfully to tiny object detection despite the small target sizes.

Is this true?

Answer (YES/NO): NO